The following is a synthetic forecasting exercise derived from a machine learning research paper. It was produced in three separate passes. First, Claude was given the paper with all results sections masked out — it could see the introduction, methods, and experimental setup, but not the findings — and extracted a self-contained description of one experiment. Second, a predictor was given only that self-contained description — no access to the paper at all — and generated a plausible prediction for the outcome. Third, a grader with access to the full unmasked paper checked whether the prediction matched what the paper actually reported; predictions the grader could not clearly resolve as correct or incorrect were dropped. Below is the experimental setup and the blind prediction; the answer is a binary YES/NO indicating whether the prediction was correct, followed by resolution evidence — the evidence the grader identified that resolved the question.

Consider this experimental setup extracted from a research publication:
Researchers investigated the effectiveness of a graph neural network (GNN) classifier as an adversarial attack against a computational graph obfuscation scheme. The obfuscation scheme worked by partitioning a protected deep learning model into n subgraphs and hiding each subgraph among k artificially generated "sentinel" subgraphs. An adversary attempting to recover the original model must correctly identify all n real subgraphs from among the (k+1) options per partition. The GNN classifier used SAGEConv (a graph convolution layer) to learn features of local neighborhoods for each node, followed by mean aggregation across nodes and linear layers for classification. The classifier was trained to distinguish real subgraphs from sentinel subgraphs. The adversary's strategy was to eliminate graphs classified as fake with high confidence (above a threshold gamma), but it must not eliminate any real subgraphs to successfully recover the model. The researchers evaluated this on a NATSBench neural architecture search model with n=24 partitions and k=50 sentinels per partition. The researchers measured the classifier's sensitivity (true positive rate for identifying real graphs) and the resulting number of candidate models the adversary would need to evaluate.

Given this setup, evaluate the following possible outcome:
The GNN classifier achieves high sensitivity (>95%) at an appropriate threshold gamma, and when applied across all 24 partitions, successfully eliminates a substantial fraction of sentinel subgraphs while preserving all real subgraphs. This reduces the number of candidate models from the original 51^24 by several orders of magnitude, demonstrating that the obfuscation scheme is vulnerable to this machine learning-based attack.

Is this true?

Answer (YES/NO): NO